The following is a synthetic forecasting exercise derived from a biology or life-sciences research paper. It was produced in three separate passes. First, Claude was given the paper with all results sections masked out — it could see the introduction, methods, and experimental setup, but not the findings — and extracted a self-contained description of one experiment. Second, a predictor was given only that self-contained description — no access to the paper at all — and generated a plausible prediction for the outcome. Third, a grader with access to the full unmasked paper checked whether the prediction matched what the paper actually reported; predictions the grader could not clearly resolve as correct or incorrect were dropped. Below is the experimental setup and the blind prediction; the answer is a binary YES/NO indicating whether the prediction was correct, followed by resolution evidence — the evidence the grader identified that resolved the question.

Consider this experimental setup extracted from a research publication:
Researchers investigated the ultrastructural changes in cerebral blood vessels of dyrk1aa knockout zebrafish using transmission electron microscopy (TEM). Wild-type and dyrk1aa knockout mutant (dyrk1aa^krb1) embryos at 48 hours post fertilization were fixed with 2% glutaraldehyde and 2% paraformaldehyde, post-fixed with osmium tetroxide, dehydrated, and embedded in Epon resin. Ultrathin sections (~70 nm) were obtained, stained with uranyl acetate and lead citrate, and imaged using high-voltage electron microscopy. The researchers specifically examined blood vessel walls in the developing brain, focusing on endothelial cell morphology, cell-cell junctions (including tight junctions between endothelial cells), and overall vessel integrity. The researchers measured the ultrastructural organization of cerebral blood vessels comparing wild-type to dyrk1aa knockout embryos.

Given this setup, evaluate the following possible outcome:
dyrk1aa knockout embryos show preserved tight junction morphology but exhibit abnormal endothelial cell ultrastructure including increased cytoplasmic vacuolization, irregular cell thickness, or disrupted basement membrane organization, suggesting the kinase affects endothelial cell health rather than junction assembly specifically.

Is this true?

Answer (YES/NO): NO